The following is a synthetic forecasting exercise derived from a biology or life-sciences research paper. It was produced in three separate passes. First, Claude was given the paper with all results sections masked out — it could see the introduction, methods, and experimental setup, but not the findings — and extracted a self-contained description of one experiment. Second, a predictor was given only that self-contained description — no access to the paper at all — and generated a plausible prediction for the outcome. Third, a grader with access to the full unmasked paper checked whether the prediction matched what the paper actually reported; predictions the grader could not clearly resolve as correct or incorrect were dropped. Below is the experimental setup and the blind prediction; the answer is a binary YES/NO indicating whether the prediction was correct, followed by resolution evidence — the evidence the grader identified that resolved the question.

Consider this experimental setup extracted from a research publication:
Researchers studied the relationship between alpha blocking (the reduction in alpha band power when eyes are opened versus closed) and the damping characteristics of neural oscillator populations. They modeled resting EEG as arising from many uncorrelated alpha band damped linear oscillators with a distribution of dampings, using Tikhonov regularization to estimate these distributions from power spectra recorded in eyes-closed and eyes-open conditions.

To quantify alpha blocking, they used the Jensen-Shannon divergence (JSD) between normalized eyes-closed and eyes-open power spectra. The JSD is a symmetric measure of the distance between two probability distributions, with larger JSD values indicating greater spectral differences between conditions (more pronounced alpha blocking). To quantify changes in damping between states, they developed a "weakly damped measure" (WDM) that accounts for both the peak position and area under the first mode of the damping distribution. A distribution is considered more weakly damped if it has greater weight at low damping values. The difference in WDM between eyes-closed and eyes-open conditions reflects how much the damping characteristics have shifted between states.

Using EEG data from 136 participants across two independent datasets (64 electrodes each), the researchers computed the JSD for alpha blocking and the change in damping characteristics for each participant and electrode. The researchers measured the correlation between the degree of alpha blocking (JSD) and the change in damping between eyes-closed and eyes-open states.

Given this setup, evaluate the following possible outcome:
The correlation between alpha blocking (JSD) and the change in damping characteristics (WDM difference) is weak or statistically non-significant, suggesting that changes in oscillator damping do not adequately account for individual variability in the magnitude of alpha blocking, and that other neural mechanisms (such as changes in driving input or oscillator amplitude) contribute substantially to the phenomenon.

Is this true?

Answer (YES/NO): NO